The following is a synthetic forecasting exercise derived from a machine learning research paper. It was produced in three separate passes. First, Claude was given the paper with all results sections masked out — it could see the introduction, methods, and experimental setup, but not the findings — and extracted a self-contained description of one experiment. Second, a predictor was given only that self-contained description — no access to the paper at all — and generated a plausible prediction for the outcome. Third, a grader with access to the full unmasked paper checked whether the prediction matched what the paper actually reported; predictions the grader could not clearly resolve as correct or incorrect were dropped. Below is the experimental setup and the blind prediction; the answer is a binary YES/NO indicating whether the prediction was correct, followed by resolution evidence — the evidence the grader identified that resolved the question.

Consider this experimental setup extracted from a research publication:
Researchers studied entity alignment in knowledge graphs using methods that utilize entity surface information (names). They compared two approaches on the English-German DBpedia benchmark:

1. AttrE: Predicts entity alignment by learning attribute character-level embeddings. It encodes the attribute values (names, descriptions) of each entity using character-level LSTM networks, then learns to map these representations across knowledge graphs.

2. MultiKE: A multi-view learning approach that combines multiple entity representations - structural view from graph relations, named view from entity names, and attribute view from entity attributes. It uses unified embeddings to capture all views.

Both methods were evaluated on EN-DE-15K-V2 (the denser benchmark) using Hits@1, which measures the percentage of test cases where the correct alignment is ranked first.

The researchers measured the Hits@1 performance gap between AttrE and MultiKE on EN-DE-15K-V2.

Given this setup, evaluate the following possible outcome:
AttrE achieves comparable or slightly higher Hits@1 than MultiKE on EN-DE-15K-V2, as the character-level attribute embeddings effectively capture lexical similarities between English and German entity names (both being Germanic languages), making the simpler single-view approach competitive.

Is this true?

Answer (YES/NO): NO